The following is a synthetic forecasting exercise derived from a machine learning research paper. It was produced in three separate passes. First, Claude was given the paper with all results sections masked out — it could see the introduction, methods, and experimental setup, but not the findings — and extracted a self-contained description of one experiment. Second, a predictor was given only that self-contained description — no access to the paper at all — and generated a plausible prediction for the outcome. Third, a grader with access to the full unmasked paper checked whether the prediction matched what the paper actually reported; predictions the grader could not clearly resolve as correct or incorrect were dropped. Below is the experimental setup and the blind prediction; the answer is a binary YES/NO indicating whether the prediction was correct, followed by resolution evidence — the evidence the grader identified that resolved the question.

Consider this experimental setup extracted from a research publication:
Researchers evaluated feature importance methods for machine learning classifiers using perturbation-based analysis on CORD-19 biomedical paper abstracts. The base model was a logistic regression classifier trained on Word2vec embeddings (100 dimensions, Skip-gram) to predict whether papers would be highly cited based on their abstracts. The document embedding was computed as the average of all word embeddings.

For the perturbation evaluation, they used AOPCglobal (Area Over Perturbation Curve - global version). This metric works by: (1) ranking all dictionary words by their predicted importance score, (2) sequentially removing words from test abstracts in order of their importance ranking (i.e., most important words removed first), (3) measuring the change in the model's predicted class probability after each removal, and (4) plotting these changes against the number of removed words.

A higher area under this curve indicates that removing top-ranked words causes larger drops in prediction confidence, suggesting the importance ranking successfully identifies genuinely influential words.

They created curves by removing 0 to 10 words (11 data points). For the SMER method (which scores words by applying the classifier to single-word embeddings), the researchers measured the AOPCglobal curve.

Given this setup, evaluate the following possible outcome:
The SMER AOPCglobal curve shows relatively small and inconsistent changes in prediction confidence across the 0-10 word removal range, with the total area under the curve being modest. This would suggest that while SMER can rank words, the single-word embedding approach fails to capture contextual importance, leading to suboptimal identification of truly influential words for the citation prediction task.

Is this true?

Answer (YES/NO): NO